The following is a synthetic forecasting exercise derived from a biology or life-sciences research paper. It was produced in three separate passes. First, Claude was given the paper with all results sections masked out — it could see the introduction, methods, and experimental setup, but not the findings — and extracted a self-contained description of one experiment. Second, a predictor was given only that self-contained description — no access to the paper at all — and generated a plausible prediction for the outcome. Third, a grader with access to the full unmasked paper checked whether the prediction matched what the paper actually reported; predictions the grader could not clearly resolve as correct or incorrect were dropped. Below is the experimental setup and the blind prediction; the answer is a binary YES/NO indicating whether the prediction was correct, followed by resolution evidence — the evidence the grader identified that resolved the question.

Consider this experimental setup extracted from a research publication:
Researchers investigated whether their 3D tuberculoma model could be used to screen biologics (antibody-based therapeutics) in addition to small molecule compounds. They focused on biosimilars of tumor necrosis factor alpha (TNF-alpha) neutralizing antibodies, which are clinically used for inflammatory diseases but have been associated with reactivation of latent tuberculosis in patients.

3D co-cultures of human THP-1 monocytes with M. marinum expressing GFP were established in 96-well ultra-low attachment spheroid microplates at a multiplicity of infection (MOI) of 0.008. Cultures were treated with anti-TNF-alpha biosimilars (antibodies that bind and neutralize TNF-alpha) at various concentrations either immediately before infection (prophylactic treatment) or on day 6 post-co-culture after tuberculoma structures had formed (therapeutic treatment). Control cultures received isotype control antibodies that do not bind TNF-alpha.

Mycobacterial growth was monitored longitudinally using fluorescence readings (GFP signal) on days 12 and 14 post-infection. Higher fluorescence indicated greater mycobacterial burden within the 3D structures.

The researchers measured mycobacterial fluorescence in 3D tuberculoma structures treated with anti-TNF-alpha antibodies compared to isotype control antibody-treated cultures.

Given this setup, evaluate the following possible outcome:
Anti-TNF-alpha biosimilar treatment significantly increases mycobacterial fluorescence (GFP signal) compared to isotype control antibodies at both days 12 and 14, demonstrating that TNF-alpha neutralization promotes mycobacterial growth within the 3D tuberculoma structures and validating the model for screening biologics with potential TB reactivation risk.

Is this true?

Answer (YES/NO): NO